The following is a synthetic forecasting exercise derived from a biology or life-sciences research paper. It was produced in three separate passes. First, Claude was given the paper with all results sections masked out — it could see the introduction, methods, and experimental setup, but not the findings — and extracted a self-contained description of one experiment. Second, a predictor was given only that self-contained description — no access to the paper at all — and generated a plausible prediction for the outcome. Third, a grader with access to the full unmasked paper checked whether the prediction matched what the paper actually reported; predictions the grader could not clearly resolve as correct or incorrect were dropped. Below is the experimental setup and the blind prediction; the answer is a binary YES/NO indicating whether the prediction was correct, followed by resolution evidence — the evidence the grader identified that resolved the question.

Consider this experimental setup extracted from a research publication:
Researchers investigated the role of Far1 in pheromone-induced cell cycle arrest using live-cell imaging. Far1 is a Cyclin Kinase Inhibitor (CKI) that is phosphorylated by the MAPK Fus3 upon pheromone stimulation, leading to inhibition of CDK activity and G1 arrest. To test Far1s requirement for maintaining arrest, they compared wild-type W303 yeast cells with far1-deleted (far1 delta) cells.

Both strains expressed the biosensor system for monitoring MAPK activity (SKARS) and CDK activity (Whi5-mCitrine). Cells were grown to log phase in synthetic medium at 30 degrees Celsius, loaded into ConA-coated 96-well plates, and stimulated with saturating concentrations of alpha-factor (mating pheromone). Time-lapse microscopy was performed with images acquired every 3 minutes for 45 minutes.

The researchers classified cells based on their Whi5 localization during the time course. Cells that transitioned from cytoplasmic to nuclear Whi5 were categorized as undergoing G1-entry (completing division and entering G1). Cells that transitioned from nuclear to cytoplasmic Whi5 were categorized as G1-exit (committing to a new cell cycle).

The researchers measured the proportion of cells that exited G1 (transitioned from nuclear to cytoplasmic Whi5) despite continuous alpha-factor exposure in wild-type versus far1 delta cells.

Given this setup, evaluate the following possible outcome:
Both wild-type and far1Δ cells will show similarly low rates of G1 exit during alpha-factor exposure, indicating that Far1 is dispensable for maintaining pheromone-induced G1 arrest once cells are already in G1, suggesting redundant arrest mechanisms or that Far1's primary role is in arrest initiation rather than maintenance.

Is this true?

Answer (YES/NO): NO